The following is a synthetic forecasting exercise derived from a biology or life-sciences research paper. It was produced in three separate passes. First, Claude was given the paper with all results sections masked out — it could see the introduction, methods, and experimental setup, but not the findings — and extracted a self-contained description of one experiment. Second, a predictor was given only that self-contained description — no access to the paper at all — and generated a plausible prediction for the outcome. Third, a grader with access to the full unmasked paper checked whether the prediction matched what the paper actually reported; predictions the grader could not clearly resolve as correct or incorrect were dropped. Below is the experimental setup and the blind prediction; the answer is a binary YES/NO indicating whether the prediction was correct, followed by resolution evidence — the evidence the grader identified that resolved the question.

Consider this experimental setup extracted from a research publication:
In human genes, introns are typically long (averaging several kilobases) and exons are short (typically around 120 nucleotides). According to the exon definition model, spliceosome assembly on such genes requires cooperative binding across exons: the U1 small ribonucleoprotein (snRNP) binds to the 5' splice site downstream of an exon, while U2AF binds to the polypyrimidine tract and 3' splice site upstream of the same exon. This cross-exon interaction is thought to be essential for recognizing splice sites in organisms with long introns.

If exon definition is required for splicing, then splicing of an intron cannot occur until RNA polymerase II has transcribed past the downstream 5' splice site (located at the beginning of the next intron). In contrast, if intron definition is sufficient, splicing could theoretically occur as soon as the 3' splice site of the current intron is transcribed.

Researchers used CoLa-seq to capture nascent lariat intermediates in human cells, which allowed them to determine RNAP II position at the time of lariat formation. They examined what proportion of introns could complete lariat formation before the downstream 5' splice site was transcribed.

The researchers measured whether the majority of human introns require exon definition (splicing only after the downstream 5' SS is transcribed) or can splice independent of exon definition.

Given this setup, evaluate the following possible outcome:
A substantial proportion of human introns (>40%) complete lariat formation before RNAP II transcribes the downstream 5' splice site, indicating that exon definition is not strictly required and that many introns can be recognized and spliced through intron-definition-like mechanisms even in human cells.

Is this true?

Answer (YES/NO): YES